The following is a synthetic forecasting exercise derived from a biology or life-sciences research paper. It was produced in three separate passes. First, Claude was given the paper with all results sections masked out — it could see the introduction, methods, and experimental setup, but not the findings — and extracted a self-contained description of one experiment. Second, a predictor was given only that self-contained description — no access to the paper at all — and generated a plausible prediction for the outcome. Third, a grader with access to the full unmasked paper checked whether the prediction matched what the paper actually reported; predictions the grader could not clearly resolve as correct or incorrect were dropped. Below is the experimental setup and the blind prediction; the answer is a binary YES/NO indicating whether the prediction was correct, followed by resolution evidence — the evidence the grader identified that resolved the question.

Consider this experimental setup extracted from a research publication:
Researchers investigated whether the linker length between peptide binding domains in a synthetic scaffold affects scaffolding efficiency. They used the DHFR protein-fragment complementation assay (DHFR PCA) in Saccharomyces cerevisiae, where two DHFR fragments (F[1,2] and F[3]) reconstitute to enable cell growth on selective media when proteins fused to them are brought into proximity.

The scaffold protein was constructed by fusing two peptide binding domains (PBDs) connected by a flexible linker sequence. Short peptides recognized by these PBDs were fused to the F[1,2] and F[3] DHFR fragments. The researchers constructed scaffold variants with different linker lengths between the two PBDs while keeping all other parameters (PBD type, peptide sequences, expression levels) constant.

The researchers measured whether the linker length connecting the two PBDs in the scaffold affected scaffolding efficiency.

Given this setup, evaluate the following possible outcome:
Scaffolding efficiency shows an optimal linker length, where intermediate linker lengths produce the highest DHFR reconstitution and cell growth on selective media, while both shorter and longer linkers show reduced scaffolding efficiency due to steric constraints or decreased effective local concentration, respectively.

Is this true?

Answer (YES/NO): NO